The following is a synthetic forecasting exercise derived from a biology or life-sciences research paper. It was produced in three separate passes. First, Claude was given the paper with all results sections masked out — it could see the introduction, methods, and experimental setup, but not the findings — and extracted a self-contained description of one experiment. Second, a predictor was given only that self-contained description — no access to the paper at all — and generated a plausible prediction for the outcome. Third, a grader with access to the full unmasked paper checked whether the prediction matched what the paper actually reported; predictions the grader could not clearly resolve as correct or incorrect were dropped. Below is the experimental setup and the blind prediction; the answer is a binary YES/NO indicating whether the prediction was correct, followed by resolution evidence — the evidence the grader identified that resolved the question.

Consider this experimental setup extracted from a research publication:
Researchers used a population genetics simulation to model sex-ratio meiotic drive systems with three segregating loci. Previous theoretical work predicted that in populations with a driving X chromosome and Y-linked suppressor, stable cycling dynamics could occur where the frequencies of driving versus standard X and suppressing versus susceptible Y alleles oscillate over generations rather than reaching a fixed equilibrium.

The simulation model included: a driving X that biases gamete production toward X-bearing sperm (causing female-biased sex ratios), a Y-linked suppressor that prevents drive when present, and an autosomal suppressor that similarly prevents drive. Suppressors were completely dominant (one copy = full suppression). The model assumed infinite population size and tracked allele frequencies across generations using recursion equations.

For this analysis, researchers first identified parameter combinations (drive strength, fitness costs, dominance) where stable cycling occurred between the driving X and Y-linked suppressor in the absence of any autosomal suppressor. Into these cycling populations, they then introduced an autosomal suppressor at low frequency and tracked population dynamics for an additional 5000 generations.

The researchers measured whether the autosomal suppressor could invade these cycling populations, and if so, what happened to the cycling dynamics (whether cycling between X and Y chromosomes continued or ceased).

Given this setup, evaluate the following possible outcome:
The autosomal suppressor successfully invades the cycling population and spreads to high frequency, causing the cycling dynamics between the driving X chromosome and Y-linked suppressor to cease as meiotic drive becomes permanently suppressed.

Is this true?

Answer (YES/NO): NO